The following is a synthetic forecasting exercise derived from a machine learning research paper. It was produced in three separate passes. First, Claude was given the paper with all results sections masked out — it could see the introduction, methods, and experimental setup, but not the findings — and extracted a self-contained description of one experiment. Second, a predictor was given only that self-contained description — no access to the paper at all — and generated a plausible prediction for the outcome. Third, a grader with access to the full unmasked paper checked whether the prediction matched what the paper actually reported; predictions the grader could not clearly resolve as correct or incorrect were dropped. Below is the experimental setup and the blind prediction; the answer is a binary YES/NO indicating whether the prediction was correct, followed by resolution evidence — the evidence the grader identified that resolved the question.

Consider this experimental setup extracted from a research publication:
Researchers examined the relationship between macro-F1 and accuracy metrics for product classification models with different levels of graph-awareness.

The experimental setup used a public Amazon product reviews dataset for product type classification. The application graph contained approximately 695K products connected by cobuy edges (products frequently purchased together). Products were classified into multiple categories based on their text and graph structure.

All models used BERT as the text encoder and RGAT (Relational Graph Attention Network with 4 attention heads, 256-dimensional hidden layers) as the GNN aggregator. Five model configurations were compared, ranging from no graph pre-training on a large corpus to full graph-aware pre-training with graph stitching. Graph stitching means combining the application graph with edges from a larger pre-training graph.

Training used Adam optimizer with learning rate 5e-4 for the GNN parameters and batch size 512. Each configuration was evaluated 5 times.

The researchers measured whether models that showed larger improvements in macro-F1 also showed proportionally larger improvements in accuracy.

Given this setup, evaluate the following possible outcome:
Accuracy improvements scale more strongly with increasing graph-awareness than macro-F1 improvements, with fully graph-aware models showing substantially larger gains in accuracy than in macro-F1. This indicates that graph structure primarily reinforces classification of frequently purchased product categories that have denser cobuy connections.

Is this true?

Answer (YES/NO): NO